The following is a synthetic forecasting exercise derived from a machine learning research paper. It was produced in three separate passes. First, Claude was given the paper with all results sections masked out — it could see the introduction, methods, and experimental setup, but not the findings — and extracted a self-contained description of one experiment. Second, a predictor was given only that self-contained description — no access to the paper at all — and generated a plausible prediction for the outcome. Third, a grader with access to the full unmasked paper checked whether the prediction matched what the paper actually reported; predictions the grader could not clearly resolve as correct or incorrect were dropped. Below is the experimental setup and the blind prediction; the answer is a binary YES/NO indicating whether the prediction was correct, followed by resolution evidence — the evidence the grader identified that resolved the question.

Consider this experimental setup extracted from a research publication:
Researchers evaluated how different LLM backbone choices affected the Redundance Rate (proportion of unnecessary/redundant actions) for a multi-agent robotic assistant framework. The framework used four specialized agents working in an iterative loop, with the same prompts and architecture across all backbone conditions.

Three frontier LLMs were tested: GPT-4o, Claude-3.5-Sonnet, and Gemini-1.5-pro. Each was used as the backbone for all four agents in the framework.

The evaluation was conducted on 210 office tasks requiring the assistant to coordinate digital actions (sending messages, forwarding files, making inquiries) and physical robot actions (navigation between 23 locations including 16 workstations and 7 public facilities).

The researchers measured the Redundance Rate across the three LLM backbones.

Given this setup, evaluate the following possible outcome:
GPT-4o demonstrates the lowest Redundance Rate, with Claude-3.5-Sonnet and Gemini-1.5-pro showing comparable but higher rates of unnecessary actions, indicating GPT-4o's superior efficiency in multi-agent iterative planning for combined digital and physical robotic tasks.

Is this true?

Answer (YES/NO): YES